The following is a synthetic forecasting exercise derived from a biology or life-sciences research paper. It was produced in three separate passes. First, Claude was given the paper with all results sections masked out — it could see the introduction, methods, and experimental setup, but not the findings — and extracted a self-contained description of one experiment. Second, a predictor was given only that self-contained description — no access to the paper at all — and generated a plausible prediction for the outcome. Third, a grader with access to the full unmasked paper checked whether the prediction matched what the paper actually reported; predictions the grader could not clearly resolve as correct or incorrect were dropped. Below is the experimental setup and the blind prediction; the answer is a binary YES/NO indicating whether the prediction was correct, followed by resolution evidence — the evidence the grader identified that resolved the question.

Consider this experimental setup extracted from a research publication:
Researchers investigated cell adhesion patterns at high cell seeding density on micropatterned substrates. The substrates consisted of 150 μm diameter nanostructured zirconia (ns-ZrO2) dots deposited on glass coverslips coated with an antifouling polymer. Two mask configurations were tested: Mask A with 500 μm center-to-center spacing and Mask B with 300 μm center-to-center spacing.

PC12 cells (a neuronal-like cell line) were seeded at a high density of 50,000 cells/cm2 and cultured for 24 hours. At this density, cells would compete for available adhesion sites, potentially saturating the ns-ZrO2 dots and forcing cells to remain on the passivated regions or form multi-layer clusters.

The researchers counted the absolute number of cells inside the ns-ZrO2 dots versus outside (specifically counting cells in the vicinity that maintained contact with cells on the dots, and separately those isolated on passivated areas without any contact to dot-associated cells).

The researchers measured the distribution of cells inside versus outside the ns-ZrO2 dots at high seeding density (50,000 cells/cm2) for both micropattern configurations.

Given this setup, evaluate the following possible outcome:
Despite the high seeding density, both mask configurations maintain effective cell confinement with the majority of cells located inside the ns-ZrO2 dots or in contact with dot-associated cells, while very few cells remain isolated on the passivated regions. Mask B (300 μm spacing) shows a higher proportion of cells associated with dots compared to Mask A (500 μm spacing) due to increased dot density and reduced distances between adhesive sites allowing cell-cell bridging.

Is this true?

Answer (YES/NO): YES